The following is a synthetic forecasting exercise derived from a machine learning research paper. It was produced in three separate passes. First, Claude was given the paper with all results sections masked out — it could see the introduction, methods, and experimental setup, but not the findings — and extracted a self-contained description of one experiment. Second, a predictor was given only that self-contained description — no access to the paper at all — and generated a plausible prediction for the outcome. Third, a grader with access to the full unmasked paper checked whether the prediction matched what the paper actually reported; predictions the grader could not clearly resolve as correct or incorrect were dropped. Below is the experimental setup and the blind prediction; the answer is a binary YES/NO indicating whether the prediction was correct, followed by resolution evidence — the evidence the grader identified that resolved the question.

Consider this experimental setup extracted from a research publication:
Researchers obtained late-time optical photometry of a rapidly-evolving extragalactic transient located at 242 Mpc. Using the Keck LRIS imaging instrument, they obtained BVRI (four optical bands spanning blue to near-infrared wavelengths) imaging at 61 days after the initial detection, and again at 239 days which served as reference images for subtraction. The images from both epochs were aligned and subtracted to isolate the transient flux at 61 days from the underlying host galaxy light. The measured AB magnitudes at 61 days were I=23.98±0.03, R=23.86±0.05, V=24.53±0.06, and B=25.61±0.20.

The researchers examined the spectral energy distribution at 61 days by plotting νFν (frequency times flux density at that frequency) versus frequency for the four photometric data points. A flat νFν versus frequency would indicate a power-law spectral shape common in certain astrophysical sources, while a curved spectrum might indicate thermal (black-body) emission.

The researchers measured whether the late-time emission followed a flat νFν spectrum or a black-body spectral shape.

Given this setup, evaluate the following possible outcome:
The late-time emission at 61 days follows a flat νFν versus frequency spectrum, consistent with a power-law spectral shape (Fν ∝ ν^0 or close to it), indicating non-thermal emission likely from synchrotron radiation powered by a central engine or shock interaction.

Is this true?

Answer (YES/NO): NO